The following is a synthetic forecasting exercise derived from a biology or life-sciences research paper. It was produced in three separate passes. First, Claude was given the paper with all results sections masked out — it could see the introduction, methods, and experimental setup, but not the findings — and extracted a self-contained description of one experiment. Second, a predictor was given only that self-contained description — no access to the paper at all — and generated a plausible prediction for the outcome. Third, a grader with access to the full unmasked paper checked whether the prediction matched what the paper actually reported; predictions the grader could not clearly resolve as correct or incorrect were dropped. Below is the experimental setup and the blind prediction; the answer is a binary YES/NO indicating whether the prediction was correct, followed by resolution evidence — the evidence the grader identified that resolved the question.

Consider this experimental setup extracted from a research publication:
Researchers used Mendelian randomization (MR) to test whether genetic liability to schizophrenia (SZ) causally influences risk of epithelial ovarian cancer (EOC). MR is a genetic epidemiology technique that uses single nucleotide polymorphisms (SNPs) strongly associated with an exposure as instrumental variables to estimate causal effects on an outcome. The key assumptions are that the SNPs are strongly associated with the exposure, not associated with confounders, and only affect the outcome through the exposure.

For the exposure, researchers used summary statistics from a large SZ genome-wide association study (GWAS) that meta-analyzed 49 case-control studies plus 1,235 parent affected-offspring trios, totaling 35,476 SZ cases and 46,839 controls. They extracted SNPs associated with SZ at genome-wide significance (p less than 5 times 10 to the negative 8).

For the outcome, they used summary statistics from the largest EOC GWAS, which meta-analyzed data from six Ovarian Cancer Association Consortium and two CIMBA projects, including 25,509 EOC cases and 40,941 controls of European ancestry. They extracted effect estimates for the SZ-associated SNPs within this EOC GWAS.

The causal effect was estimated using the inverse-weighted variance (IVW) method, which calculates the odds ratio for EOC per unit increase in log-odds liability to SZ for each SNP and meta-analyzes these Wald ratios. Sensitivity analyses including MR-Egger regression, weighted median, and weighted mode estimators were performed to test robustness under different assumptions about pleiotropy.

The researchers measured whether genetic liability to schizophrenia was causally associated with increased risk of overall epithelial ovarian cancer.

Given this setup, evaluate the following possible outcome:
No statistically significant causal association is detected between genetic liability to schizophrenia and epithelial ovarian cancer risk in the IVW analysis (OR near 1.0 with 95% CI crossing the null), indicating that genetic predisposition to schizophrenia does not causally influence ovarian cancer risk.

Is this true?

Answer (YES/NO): NO